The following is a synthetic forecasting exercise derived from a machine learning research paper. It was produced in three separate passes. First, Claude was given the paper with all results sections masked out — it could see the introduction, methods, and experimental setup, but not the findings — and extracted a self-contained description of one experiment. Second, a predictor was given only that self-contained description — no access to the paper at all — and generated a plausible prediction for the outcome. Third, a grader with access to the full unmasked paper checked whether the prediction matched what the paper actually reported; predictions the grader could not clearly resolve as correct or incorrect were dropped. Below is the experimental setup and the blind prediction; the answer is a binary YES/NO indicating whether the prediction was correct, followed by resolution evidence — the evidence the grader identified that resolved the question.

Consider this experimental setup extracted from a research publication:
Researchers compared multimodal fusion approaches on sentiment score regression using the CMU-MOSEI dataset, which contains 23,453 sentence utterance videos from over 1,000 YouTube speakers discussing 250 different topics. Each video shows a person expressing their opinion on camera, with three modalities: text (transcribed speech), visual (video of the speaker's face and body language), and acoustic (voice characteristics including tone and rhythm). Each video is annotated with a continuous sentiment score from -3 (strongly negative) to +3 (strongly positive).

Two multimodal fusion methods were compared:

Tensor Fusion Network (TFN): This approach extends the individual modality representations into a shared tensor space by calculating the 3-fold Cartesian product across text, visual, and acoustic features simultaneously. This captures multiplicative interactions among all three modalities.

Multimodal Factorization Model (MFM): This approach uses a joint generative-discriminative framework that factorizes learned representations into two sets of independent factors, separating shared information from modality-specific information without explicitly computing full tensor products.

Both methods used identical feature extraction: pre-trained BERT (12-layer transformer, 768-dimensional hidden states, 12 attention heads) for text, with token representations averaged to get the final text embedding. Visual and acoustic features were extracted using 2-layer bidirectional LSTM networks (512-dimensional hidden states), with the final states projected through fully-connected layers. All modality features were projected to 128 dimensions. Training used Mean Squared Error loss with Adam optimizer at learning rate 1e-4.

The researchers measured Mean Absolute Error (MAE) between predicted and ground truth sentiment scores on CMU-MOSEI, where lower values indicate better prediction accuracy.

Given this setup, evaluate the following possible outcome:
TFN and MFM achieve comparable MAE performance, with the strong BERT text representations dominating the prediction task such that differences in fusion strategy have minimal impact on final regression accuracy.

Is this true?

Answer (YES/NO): NO